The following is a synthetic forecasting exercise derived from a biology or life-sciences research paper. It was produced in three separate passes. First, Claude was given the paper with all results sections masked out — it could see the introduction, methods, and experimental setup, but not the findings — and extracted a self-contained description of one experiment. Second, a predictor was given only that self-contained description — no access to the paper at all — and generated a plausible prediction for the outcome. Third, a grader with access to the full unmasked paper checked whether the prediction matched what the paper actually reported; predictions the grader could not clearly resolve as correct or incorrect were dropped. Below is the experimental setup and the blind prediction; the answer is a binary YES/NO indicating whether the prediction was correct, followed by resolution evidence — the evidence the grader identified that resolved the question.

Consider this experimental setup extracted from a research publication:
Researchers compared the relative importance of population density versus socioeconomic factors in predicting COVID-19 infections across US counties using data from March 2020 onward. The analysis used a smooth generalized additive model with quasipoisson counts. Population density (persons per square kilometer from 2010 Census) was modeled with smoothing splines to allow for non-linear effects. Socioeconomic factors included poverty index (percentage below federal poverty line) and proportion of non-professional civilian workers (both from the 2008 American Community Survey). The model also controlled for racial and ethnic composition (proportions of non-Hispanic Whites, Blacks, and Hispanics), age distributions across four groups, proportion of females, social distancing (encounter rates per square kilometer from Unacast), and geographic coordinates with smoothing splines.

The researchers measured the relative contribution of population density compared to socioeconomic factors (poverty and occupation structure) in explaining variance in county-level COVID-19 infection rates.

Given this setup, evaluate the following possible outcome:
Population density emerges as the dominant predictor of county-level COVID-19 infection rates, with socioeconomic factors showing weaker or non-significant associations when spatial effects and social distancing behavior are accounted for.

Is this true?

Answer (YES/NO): NO